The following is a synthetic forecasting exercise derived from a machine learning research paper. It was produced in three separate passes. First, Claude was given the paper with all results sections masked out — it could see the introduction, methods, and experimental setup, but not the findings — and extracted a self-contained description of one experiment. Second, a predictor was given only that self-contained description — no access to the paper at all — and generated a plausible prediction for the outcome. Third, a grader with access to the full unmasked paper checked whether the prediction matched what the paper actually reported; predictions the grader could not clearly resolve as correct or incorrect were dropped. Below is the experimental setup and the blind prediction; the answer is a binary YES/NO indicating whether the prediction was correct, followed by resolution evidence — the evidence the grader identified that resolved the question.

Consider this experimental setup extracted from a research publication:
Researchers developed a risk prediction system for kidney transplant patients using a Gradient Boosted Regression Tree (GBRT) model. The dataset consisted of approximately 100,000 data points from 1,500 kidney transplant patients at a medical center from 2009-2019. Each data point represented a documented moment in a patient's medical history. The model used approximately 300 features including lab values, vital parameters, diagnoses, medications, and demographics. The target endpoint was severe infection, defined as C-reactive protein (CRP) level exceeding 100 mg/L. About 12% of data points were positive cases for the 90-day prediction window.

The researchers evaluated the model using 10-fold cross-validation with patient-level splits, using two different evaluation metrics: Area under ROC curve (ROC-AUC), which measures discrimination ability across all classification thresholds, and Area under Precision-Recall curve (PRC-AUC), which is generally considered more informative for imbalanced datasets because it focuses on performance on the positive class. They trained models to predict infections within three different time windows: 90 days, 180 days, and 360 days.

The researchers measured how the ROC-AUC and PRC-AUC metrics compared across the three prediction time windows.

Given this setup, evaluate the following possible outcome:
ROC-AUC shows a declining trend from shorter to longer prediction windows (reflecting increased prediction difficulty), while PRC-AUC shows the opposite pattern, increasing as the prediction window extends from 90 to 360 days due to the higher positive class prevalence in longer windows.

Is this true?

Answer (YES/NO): YES